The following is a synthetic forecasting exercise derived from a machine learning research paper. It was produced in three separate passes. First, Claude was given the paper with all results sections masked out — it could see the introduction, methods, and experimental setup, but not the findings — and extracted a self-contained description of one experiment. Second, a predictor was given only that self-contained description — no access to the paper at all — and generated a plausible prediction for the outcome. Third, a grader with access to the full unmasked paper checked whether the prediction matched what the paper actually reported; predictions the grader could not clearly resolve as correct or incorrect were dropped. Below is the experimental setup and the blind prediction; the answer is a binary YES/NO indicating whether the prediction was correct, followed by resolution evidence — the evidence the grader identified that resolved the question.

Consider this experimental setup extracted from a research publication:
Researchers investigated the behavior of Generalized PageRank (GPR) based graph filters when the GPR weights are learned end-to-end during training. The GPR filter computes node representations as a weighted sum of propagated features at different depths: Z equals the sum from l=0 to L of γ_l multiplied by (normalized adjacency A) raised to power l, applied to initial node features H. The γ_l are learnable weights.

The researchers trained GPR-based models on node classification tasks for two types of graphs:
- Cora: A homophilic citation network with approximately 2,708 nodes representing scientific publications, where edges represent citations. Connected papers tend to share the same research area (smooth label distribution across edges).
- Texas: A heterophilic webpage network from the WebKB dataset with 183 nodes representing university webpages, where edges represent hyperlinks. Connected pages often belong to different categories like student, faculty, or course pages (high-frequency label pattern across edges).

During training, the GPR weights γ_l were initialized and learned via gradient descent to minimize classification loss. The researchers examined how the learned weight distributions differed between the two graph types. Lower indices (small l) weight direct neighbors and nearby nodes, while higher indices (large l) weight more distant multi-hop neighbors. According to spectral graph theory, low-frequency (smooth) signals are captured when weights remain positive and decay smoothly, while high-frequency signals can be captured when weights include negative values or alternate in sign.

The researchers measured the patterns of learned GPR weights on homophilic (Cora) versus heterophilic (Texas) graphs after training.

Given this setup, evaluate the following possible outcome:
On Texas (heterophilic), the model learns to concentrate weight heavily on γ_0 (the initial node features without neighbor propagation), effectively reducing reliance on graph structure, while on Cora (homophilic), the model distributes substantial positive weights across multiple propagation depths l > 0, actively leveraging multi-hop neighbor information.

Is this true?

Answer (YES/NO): NO